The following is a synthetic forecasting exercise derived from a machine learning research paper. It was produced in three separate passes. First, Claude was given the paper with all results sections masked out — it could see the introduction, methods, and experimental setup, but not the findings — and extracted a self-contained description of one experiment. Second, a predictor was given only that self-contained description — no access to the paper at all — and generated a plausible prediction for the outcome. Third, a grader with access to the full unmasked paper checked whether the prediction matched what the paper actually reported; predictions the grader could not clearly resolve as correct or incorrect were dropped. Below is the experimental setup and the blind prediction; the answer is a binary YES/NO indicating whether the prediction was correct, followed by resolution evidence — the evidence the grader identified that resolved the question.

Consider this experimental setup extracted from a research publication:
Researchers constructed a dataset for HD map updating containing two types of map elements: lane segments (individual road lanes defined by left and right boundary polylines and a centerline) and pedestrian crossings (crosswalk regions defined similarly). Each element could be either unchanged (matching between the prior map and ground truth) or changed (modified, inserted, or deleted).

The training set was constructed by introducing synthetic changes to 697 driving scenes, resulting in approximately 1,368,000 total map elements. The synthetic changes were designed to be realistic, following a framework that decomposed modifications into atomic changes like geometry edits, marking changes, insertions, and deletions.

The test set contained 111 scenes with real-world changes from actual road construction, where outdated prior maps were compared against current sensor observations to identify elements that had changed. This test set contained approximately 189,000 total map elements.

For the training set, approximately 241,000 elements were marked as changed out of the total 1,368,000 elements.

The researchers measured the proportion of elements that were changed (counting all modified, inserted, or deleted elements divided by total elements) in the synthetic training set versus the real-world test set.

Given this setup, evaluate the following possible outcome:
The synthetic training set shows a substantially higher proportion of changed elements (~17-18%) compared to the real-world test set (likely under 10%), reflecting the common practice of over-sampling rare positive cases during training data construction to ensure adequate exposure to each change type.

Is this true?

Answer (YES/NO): NO